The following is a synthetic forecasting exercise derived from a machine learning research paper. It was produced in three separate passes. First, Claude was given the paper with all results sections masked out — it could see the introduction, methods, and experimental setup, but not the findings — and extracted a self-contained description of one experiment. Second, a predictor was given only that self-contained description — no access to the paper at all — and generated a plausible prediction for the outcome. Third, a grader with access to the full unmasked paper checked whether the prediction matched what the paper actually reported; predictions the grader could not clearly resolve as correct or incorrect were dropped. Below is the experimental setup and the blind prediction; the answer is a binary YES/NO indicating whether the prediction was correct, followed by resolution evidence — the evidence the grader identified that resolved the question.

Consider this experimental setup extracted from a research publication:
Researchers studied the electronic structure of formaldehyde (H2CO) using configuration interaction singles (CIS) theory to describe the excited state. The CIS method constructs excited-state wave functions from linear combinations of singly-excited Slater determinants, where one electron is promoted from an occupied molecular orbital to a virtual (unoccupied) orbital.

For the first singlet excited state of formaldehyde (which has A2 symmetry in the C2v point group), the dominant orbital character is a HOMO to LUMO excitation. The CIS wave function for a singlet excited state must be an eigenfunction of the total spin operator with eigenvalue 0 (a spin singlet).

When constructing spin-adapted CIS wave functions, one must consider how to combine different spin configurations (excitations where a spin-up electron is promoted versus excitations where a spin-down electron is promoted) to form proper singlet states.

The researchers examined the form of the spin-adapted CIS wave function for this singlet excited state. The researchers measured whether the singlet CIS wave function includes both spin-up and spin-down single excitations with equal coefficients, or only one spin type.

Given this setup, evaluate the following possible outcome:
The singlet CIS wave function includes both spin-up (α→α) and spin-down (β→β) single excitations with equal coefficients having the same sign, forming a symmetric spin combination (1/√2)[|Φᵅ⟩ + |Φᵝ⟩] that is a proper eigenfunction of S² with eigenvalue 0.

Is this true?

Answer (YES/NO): YES